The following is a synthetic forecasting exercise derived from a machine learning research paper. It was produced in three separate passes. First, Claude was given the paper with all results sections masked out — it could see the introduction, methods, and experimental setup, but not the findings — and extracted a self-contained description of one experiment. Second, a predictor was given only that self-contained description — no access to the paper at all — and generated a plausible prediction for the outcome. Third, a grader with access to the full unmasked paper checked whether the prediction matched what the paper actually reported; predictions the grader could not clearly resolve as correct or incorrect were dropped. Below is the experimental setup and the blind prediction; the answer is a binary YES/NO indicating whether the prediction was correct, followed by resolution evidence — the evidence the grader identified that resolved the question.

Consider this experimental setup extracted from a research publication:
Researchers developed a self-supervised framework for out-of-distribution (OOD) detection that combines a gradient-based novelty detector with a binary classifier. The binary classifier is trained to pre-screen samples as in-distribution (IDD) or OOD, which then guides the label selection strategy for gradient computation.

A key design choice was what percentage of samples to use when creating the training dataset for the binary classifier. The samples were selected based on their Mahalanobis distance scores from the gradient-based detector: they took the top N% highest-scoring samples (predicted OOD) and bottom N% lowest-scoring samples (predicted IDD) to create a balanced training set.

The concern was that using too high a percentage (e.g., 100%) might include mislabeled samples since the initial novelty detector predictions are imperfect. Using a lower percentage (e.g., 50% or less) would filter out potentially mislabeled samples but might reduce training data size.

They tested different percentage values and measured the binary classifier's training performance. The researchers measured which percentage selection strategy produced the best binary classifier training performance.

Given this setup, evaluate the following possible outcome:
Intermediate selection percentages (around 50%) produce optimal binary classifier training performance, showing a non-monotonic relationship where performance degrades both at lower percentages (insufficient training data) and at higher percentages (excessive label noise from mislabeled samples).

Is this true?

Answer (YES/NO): NO